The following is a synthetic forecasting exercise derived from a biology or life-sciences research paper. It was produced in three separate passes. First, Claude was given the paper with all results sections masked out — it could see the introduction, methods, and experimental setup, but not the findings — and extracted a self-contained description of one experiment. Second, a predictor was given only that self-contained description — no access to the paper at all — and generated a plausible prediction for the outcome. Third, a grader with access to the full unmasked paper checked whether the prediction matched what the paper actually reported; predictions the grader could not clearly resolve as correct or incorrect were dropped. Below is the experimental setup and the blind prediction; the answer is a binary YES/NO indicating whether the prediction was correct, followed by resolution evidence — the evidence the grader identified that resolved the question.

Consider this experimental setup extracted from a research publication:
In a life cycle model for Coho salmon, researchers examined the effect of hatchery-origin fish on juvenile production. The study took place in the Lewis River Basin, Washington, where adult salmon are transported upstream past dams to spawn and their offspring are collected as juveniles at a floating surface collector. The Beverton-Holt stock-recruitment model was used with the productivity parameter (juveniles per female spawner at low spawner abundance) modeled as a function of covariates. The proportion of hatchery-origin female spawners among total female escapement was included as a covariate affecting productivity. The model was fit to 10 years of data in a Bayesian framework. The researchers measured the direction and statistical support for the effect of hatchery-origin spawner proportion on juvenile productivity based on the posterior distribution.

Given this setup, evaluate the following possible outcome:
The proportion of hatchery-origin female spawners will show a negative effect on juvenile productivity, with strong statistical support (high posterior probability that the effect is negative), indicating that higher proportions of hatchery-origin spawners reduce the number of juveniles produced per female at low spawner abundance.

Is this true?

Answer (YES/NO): NO